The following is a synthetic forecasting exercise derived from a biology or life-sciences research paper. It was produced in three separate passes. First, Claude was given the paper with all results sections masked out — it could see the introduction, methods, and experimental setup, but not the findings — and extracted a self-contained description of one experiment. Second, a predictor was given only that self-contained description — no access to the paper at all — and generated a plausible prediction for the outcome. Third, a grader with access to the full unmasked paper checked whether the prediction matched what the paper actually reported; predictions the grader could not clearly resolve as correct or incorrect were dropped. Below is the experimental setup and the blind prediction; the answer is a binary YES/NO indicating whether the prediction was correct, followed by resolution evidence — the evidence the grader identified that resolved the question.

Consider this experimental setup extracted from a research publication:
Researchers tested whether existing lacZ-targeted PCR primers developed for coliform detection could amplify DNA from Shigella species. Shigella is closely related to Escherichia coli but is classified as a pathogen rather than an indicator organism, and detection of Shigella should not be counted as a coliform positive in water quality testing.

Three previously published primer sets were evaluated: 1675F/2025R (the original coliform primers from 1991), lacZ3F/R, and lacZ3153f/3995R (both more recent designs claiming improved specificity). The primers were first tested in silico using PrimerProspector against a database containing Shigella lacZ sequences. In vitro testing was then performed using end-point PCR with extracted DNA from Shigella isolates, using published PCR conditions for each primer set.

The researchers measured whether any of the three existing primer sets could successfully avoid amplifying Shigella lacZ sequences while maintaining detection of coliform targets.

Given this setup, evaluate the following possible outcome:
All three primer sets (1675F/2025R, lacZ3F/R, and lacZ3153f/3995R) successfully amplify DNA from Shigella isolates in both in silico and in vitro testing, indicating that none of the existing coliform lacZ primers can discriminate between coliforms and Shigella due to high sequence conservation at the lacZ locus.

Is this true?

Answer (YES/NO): YES